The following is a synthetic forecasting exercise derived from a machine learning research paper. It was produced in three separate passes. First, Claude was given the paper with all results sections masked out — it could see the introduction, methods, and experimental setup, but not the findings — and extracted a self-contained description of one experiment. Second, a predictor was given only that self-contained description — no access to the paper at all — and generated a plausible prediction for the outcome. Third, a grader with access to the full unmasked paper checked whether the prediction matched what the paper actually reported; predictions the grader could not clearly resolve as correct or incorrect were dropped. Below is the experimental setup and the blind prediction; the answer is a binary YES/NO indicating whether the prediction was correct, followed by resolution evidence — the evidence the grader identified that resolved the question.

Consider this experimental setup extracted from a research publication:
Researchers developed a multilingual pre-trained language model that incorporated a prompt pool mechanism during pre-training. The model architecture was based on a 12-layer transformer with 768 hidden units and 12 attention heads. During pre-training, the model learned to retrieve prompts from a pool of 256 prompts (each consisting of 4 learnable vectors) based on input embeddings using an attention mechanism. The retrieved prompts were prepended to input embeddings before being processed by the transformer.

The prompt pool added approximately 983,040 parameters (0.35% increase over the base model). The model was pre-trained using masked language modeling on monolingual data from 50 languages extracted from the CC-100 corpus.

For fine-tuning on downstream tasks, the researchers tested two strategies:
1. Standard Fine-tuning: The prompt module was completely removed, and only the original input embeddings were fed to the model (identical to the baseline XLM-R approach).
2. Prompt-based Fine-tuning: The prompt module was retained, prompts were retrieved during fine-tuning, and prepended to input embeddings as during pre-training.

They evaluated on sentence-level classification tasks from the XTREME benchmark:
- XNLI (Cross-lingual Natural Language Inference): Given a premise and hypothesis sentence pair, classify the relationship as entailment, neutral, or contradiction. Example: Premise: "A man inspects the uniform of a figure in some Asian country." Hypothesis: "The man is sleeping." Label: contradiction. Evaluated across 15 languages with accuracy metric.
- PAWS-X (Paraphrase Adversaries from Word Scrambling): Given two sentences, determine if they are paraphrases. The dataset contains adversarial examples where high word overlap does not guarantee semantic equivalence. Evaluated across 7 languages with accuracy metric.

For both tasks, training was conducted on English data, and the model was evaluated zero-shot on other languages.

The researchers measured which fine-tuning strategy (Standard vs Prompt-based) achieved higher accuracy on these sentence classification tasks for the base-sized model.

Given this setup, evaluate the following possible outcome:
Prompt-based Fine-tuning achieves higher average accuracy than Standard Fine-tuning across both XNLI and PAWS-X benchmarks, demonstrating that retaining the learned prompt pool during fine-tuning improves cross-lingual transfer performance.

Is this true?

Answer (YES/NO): NO